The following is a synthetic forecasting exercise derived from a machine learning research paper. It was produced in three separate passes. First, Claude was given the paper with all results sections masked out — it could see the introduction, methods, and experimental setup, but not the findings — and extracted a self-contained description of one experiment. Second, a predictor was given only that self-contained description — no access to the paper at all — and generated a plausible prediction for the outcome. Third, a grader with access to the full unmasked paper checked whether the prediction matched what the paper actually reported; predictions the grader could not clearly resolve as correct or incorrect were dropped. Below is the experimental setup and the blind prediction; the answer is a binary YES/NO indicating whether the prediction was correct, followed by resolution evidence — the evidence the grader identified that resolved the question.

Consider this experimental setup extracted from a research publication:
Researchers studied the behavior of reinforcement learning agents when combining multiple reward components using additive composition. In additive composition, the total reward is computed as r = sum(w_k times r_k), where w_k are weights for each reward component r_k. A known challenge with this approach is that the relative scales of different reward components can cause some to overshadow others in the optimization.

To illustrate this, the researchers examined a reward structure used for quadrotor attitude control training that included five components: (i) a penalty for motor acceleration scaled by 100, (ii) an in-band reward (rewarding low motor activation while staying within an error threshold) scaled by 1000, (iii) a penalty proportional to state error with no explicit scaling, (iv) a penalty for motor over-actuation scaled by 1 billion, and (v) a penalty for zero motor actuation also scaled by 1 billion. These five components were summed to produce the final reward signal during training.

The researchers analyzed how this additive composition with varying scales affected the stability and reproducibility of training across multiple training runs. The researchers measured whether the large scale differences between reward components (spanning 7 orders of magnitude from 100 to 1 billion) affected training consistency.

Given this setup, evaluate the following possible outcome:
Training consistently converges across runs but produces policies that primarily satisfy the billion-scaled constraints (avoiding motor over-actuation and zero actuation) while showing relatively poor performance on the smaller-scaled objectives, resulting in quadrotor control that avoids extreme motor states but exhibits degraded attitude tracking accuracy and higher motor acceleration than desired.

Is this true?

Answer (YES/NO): NO